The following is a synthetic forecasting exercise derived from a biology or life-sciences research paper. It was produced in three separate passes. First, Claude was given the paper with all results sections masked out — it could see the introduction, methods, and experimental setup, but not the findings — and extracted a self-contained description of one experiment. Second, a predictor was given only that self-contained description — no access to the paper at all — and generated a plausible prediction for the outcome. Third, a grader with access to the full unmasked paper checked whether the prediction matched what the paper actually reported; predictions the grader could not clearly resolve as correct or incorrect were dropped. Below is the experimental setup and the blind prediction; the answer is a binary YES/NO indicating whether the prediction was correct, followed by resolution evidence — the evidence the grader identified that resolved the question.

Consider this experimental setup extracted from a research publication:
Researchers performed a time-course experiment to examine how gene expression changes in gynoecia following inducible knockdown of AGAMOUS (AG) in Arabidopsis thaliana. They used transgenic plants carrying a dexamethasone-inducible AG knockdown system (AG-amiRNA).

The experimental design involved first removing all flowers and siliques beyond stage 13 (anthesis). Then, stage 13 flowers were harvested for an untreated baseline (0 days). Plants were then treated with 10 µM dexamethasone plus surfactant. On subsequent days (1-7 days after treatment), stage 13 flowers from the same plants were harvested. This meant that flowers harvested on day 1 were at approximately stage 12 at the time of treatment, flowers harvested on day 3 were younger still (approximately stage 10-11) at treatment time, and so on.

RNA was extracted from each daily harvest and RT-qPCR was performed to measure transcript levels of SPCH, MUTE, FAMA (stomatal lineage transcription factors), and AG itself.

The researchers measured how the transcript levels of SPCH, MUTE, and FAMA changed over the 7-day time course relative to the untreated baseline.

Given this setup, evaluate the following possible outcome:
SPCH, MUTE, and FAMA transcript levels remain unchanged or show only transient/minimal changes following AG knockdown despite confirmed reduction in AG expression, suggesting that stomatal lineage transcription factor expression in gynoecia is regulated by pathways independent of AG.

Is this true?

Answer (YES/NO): NO